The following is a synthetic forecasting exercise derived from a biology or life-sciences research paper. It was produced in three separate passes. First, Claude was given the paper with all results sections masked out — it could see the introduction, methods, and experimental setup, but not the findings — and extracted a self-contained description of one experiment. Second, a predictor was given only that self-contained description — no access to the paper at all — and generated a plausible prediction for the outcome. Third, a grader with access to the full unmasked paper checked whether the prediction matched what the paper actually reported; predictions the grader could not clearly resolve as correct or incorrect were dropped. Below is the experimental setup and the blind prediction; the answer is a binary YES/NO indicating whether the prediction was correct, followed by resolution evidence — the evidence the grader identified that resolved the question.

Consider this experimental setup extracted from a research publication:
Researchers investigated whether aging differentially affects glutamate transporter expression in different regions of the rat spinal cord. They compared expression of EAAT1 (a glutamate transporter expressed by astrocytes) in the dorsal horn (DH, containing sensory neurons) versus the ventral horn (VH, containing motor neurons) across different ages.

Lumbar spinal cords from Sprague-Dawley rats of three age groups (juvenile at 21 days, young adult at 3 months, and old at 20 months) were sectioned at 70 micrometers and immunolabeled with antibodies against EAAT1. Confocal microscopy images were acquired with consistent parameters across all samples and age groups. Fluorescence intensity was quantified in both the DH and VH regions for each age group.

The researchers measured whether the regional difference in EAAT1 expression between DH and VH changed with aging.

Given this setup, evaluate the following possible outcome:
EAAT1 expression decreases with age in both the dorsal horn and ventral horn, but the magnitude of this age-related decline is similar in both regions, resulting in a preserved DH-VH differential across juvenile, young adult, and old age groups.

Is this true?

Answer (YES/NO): NO